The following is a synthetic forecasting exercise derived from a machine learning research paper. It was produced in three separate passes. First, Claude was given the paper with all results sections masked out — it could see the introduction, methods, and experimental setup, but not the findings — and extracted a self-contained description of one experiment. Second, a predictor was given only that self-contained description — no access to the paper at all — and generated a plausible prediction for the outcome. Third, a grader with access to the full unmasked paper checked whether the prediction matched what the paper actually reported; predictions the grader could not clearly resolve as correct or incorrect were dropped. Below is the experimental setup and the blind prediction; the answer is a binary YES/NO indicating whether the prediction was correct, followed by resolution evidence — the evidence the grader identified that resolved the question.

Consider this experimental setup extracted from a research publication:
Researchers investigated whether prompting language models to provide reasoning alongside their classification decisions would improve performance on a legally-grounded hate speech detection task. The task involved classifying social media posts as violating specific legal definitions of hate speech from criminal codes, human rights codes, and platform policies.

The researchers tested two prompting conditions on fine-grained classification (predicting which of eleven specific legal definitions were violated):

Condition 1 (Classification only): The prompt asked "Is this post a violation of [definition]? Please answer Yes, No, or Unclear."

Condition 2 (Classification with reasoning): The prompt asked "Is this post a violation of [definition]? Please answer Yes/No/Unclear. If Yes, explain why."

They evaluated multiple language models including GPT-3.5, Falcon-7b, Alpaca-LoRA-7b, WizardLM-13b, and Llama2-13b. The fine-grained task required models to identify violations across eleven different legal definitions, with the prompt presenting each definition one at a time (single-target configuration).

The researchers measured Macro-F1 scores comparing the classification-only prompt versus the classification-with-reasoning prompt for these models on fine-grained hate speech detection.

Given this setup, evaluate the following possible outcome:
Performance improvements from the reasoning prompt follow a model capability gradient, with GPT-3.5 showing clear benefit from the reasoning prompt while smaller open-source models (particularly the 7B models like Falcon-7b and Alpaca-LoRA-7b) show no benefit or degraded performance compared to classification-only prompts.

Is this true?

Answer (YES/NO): NO